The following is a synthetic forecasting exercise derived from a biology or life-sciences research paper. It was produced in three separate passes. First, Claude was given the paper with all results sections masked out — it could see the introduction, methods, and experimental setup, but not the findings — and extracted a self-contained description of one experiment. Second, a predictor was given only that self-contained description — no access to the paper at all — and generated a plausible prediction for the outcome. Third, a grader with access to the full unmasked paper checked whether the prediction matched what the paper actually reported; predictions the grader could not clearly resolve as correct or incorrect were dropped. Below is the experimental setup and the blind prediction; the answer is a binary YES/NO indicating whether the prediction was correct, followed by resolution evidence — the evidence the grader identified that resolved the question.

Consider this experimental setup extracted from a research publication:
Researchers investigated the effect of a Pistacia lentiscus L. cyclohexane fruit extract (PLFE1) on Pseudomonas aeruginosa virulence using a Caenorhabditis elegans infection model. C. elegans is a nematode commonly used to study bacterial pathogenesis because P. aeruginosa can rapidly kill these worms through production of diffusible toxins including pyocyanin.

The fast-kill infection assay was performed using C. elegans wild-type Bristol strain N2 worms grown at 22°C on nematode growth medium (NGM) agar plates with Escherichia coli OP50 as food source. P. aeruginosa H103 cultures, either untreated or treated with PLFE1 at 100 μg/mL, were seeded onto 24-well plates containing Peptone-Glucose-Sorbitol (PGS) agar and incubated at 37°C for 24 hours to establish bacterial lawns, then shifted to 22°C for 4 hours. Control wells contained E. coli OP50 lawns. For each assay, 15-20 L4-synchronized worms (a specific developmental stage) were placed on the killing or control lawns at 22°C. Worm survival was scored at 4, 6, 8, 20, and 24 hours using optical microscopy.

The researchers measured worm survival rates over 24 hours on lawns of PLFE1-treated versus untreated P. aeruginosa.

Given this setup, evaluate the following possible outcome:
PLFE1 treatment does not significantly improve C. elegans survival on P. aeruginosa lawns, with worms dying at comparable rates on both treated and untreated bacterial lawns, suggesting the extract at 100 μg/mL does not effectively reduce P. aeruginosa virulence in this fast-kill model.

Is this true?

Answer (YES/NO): NO